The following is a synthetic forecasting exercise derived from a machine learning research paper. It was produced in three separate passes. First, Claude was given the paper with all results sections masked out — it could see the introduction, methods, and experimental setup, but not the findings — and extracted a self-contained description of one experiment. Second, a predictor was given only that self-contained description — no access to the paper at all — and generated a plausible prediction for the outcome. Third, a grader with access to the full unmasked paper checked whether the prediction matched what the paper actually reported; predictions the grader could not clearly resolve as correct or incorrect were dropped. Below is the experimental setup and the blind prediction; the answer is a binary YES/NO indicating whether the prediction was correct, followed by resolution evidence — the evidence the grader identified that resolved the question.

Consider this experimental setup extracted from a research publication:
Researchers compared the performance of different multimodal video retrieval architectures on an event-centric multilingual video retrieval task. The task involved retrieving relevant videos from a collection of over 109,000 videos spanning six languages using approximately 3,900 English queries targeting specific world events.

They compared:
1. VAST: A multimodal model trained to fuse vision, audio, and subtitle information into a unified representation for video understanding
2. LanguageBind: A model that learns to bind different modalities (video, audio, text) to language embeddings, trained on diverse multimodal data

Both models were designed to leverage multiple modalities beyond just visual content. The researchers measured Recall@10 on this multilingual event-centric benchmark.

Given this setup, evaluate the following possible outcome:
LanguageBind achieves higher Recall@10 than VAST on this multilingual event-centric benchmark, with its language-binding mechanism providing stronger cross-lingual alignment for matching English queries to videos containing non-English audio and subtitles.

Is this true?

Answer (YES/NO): NO